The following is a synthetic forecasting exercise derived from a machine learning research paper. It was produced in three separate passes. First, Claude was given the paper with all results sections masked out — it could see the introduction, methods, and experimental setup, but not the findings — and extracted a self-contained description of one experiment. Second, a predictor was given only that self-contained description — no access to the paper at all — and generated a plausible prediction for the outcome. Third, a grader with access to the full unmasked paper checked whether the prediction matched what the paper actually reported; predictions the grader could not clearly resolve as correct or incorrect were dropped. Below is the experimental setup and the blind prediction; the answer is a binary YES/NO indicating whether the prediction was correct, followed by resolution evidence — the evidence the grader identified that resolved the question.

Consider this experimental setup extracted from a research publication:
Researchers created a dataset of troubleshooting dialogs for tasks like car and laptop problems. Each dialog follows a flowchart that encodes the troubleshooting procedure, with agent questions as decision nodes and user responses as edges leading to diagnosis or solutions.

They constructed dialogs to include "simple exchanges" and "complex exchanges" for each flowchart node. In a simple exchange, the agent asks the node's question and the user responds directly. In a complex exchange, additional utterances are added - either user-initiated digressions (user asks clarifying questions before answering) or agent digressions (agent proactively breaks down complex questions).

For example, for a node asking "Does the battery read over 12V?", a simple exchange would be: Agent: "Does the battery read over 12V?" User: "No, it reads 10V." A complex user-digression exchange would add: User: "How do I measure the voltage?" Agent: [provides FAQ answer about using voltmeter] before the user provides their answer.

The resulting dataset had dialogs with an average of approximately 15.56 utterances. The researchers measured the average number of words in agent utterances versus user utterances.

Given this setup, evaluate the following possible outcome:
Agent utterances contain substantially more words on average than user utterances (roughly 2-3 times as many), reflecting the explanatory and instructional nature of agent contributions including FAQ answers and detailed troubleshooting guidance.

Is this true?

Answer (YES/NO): NO